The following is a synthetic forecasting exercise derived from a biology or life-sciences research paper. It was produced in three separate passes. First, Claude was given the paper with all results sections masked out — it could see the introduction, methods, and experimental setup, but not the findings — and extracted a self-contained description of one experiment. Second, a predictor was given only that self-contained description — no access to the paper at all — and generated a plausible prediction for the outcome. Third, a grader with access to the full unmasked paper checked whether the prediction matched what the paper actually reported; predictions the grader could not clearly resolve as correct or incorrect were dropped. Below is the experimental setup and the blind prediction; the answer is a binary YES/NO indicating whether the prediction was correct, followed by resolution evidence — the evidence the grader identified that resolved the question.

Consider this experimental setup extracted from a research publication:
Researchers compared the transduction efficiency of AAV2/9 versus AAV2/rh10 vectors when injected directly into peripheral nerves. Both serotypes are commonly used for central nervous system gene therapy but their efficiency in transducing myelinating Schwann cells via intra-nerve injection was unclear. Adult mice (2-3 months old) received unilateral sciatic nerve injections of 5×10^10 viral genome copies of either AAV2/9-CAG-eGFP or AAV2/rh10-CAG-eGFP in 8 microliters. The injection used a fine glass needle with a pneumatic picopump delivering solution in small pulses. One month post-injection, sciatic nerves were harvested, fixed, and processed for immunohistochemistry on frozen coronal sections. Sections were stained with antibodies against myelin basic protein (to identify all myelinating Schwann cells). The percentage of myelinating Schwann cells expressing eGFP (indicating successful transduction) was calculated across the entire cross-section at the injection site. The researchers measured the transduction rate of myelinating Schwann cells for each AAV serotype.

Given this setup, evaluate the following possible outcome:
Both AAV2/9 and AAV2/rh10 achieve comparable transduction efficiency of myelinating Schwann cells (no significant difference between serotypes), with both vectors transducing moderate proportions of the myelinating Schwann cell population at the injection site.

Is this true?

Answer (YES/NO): NO